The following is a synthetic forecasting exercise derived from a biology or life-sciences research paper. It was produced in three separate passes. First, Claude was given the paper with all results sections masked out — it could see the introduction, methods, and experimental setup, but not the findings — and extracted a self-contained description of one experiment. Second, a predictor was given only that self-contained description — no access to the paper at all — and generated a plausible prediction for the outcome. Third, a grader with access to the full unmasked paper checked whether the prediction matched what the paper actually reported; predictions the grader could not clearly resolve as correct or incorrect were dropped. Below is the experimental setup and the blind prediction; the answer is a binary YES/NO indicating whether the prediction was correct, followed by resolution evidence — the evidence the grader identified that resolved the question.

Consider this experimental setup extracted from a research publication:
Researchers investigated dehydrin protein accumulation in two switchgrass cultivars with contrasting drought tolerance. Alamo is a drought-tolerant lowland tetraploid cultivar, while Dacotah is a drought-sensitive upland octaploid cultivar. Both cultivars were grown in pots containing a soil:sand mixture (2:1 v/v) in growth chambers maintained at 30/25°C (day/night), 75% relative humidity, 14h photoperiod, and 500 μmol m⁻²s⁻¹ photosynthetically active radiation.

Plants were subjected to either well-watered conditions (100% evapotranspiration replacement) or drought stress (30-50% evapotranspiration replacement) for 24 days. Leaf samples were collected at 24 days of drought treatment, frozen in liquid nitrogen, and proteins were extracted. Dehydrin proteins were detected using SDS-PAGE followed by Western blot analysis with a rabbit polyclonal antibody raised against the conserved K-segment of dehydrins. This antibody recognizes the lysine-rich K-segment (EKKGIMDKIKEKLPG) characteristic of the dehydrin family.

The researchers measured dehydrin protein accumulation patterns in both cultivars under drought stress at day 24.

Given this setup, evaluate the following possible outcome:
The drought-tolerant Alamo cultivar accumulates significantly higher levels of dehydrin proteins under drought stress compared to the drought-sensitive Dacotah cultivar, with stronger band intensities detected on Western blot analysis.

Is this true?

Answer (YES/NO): YES